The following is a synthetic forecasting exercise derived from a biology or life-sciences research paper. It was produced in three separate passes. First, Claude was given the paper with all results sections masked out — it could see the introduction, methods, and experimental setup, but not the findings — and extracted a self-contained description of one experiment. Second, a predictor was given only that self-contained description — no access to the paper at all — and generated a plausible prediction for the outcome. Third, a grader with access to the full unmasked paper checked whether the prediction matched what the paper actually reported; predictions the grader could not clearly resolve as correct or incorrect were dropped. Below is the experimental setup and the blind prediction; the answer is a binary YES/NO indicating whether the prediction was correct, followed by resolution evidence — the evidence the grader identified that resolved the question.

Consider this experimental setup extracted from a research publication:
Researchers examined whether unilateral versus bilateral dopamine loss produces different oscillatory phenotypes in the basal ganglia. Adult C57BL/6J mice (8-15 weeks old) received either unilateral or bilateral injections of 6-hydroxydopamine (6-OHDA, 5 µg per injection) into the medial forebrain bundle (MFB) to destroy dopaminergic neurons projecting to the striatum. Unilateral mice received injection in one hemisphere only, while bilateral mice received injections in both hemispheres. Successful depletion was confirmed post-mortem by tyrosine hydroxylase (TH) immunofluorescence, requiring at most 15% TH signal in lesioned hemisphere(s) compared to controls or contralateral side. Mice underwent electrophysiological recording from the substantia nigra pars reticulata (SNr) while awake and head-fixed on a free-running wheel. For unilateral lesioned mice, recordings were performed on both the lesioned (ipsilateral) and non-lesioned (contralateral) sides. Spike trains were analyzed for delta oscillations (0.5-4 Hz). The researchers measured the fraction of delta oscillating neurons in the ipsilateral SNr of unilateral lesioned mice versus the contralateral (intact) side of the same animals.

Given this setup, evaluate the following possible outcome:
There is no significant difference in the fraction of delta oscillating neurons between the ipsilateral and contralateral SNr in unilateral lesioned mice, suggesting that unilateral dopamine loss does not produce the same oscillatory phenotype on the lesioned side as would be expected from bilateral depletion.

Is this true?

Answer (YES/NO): NO